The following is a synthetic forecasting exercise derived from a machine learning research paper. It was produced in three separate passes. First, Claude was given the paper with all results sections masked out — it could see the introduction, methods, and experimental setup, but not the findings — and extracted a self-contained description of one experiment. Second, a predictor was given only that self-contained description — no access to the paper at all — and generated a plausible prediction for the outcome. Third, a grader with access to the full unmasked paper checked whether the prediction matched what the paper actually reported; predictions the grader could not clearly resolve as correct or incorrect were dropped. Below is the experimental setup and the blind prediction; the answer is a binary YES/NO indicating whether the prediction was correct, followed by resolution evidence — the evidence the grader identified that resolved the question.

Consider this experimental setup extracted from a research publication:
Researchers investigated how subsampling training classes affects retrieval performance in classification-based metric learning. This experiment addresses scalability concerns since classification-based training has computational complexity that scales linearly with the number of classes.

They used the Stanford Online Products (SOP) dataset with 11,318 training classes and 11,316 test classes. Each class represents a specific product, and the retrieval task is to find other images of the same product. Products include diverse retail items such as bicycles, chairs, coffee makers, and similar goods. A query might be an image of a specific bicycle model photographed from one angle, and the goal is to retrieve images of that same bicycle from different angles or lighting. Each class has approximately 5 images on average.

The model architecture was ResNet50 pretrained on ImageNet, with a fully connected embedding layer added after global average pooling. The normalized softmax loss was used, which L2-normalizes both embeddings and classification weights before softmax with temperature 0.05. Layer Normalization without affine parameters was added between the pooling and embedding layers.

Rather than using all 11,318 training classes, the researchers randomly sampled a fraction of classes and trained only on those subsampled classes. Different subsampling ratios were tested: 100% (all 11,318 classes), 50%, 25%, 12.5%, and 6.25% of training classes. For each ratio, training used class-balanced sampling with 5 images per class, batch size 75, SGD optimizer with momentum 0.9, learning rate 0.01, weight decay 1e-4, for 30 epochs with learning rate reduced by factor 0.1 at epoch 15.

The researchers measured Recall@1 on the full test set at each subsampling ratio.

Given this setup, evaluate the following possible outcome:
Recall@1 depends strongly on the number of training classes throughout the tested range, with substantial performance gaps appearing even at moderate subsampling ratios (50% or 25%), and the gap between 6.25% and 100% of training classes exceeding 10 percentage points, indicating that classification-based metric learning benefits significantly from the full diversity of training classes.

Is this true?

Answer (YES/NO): NO